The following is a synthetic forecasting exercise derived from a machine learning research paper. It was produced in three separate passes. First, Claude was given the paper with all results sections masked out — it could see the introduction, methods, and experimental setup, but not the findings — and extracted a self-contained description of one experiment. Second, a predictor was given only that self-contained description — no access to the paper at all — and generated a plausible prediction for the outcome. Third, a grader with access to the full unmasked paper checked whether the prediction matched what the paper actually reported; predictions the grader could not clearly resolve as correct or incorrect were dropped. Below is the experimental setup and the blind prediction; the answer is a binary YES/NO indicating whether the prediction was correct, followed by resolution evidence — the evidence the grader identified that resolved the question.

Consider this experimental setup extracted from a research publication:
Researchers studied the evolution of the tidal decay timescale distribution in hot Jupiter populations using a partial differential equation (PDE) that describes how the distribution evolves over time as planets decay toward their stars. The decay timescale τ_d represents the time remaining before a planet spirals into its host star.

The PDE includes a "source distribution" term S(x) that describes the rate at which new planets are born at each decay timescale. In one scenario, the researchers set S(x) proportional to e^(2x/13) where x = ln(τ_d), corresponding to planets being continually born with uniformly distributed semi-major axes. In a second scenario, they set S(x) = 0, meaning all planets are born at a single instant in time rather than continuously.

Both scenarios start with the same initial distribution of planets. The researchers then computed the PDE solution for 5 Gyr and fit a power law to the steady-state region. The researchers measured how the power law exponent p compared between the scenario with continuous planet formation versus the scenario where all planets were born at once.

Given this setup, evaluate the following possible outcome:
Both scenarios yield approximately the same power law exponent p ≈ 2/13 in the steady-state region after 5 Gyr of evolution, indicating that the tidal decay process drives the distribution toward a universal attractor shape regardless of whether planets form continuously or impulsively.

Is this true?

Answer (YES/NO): NO